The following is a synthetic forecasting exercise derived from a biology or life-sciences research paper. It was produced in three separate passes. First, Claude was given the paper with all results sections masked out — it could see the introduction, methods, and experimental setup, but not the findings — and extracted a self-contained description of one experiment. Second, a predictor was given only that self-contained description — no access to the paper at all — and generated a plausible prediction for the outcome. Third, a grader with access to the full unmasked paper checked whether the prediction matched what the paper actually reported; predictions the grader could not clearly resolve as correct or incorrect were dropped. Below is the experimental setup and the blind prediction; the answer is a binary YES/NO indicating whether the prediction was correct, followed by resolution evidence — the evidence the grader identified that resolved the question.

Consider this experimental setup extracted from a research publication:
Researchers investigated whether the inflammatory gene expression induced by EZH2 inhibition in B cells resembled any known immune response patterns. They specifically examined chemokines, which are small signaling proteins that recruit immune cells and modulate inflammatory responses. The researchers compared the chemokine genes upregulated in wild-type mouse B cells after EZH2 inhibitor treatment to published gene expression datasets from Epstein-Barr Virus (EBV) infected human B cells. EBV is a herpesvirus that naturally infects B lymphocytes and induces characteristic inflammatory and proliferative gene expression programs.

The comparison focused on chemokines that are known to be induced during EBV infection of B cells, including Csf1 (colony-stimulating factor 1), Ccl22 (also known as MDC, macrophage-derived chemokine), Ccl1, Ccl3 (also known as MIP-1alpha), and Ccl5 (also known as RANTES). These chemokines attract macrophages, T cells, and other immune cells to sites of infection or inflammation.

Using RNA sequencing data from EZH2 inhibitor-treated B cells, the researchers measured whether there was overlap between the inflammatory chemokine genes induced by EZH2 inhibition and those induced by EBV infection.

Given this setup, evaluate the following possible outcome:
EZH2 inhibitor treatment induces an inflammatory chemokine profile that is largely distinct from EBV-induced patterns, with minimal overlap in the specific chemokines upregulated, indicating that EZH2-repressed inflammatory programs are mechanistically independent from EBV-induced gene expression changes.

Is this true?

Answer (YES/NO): NO